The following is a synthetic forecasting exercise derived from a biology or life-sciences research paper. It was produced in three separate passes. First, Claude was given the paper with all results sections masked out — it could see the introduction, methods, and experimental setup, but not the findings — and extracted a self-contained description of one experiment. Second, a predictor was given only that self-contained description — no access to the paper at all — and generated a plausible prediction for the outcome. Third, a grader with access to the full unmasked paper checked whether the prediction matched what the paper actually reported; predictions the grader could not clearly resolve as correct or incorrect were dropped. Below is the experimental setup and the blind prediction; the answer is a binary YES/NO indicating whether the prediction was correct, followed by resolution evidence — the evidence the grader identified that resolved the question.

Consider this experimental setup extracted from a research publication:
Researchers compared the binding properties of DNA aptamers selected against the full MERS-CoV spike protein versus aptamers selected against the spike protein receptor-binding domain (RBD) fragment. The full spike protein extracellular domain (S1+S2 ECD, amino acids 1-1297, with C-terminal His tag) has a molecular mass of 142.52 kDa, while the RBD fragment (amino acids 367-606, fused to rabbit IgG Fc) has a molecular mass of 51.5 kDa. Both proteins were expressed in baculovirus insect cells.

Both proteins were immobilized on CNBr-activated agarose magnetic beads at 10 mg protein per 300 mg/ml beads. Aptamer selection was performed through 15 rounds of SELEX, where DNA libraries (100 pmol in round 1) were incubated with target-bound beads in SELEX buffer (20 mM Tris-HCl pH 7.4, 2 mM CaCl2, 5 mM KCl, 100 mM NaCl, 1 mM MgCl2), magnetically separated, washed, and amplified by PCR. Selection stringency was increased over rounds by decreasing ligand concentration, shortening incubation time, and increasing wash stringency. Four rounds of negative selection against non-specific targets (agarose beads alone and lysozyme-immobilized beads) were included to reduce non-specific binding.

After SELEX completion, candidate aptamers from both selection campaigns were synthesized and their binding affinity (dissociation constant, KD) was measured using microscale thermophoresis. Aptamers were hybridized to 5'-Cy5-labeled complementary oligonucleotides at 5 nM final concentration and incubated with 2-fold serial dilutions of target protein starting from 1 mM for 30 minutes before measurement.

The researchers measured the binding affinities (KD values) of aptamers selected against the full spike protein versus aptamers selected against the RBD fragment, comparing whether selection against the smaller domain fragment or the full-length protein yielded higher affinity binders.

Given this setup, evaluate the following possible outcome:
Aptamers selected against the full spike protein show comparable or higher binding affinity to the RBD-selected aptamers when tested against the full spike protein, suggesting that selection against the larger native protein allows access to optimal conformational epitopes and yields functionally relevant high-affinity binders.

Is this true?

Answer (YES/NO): NO